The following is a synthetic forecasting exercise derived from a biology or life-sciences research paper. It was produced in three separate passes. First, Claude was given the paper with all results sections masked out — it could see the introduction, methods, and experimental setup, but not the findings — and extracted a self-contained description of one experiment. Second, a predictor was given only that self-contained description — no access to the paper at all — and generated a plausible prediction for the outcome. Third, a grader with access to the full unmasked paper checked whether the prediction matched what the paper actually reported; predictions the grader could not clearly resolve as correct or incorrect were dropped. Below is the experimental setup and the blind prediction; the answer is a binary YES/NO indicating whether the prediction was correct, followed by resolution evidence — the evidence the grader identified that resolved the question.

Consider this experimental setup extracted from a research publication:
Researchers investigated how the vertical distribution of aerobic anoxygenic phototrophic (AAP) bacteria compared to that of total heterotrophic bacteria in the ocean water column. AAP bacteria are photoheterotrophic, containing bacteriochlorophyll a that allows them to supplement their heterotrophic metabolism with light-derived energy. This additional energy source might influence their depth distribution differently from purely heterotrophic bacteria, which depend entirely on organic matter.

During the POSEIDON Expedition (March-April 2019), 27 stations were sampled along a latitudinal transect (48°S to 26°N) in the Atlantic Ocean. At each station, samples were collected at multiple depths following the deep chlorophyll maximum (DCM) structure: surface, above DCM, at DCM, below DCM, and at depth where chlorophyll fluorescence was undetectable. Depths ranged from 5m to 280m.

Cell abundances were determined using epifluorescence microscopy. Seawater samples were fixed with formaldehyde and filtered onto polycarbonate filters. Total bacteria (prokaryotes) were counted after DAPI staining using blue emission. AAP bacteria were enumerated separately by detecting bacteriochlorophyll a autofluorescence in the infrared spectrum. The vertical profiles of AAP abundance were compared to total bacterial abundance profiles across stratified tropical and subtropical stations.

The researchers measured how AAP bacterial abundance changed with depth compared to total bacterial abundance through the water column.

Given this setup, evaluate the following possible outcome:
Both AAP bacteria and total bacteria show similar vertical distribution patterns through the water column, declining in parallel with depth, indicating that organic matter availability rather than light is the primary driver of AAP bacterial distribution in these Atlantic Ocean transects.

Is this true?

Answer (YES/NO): NO